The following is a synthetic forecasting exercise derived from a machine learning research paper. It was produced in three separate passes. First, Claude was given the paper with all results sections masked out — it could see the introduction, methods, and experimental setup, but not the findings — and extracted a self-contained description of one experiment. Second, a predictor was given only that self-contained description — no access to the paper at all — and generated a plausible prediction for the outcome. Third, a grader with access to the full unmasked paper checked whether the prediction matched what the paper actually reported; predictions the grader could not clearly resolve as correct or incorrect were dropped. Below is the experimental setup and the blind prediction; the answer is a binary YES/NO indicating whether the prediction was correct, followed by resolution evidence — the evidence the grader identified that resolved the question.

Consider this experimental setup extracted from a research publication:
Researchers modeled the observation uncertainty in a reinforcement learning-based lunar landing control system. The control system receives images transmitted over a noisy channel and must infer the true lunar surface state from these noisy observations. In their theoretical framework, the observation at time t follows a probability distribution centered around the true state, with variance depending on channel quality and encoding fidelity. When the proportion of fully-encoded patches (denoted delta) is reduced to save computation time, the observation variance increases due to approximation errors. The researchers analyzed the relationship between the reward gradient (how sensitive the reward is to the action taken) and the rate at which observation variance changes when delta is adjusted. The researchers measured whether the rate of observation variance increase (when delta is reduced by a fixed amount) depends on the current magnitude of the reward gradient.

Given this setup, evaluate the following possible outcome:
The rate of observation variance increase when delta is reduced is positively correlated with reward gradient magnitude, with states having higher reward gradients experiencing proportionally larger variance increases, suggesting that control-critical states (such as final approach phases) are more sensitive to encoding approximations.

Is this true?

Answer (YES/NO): NO